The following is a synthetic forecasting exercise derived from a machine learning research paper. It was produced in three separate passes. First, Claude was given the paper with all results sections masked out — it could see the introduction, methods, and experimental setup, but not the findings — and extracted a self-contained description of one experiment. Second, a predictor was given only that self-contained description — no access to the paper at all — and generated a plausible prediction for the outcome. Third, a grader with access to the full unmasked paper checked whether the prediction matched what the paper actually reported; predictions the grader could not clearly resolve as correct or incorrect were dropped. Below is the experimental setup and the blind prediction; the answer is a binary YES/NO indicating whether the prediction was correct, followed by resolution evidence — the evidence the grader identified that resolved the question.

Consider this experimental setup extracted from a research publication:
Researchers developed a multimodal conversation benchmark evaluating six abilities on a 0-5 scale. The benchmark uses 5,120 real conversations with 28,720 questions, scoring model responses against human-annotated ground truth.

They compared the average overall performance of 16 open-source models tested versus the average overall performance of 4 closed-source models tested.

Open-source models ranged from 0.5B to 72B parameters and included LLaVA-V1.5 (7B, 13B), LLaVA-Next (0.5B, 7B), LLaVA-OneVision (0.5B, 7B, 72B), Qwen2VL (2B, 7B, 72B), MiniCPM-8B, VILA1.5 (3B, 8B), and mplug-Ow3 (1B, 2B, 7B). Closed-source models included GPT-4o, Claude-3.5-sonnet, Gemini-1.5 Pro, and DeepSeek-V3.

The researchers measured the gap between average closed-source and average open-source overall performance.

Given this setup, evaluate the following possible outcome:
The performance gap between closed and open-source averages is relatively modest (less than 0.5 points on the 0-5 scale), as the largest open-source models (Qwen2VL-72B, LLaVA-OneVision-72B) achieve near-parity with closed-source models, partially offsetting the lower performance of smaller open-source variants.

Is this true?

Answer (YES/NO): NO